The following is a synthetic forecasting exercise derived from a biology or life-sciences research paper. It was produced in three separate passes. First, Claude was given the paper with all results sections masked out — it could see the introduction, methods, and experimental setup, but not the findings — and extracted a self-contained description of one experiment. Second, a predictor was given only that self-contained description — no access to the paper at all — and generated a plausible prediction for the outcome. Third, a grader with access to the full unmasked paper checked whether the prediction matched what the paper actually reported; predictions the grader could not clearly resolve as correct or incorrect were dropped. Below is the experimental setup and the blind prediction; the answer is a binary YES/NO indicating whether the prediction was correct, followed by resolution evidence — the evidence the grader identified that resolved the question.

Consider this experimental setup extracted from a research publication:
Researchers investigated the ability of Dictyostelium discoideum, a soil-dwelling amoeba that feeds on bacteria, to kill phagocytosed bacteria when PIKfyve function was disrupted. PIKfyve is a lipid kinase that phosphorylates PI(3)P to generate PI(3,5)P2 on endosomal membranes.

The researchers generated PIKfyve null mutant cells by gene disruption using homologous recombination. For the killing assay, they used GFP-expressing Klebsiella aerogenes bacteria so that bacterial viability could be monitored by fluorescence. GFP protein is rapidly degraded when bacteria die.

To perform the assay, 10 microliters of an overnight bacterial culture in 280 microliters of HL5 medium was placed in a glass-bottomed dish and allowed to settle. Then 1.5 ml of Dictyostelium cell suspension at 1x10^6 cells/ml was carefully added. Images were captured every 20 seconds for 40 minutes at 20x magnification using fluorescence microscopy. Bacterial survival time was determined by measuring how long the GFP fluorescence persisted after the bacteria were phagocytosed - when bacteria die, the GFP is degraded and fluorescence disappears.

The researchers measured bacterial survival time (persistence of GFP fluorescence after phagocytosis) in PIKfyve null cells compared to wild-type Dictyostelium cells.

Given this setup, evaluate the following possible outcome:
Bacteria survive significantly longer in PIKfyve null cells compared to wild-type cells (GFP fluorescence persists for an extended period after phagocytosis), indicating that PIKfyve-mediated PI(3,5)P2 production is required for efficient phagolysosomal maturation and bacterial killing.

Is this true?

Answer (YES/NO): YES